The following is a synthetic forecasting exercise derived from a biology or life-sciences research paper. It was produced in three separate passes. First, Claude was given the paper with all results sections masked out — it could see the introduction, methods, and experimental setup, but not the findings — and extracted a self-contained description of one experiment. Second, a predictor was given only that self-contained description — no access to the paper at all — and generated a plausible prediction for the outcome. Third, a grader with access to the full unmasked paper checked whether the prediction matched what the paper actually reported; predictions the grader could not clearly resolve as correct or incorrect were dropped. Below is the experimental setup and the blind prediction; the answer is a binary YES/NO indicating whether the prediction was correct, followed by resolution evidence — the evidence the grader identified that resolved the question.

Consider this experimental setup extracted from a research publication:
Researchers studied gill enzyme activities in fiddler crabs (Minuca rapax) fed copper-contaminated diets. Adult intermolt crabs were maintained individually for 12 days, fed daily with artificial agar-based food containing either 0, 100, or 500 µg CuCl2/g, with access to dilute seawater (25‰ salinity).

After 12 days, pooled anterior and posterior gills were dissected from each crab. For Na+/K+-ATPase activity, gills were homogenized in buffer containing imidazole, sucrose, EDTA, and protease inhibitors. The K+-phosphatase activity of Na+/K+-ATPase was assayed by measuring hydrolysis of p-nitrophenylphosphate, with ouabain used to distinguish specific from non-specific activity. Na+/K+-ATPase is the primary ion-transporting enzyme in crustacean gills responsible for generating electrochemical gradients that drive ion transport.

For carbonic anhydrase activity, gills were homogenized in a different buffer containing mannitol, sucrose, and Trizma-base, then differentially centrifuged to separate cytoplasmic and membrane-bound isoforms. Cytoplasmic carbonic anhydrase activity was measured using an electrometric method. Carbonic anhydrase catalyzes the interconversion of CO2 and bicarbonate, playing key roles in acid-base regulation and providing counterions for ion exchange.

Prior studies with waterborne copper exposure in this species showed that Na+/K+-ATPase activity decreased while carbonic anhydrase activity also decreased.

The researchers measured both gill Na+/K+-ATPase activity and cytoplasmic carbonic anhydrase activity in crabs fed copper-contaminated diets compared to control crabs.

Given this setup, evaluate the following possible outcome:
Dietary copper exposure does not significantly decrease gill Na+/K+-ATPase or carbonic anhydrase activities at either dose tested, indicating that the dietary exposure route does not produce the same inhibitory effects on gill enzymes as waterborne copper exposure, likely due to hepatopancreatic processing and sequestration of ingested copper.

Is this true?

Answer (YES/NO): NO